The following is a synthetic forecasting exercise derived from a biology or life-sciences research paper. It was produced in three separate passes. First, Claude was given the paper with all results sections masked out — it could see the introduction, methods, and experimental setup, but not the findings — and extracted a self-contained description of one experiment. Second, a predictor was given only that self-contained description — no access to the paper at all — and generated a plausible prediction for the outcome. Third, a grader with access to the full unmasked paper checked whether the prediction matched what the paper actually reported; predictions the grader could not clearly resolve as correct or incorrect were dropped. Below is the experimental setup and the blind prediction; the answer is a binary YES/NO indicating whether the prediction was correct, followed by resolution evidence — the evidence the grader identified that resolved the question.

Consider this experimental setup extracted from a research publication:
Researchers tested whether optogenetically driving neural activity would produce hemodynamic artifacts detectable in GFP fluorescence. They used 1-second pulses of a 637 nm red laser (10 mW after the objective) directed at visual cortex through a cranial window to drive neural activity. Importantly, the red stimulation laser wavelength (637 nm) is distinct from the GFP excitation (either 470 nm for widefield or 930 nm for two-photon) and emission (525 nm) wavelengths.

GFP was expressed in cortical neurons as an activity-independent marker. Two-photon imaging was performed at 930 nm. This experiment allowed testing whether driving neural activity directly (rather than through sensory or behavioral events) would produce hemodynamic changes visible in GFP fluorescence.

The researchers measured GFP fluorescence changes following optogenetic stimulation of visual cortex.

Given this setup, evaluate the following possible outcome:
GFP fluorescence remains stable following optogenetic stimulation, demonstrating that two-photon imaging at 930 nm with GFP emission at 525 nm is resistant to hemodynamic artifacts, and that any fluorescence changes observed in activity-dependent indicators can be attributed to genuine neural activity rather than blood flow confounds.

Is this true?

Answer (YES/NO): NO